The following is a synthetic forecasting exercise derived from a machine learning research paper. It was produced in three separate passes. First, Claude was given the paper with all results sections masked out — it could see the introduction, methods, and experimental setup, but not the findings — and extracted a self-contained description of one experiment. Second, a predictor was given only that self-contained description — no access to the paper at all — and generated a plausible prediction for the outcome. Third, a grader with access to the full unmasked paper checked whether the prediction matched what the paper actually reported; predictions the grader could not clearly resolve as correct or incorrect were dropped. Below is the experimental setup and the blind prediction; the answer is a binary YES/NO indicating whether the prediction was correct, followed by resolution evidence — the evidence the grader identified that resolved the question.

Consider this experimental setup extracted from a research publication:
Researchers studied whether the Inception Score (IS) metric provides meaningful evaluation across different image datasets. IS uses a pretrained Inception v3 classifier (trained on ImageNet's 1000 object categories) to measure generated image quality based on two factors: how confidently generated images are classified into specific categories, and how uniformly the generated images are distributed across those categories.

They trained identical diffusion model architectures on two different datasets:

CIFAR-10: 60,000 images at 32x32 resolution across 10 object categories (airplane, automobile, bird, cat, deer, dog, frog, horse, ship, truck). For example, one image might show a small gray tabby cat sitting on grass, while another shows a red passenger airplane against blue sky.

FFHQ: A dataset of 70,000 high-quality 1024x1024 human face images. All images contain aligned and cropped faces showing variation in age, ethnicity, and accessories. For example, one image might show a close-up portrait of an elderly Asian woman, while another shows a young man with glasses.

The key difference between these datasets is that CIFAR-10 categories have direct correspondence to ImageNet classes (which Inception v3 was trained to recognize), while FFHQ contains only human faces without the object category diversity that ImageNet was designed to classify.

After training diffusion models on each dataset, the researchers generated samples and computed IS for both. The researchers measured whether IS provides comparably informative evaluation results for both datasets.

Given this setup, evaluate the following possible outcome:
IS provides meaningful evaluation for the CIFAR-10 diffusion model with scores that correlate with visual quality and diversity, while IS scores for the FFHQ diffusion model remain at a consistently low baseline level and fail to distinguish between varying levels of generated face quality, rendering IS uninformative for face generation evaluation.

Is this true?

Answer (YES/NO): NO